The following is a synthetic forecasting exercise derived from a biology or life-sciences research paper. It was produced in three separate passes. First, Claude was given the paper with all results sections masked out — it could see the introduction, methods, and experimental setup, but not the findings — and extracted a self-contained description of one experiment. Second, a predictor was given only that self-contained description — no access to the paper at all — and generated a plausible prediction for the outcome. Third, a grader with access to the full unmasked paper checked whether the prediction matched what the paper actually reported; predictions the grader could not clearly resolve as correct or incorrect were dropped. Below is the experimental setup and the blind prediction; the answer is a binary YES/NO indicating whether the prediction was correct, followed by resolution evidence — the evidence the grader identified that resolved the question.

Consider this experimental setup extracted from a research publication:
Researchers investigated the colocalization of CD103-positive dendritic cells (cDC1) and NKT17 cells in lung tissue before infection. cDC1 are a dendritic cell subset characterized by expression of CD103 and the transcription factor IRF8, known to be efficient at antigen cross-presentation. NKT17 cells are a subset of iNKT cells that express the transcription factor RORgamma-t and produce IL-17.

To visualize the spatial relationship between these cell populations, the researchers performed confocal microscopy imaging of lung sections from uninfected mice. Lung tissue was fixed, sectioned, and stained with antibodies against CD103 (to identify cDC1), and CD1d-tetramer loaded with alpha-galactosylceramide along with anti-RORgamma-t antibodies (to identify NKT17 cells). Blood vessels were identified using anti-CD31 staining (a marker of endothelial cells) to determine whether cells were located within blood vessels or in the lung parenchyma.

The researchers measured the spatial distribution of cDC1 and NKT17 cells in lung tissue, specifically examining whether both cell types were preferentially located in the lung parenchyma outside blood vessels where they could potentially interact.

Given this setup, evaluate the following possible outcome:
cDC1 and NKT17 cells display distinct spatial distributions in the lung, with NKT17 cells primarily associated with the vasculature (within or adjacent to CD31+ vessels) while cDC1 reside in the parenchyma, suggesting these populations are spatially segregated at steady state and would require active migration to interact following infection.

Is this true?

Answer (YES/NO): NO